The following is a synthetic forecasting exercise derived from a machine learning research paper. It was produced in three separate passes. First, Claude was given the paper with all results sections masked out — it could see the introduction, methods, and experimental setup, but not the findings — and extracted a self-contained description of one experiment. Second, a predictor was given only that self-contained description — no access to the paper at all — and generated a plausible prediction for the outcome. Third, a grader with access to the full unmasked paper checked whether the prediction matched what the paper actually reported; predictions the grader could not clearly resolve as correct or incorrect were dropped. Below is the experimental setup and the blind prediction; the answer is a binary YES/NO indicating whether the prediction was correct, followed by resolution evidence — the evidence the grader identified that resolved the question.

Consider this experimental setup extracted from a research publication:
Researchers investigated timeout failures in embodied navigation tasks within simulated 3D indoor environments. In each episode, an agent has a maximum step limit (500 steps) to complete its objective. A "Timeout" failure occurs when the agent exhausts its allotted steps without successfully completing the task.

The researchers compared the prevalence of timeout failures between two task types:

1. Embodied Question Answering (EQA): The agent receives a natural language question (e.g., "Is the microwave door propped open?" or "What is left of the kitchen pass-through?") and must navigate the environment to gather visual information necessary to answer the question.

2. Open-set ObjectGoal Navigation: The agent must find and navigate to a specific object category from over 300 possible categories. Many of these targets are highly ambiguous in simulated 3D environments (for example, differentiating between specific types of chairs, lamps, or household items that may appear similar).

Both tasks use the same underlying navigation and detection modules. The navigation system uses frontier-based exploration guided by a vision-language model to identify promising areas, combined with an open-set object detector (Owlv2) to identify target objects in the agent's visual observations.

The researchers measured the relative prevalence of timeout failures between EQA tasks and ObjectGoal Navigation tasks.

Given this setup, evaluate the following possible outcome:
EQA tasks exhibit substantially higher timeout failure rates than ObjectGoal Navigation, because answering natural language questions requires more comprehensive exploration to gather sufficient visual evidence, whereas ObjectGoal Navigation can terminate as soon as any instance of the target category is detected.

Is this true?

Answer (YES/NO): NO